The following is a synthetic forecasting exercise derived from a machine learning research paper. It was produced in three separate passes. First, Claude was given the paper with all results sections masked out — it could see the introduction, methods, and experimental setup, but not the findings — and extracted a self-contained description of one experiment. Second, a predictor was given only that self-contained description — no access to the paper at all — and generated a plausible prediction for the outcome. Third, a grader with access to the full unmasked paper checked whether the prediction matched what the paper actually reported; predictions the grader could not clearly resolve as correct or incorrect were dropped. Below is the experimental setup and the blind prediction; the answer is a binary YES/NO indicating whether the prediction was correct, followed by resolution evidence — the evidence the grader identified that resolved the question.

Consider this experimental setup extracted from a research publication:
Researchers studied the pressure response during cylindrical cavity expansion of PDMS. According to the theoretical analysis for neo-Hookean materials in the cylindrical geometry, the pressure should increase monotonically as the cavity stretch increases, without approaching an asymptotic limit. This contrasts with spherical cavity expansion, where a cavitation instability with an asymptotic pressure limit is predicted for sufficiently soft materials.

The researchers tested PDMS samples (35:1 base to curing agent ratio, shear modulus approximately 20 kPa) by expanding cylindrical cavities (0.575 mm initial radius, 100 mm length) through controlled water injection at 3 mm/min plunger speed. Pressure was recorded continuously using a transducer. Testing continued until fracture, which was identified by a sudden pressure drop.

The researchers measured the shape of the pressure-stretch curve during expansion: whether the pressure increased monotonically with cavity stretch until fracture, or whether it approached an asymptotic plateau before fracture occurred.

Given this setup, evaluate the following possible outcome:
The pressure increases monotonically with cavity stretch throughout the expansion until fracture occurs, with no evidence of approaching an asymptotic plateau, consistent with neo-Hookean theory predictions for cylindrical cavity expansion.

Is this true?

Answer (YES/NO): YES